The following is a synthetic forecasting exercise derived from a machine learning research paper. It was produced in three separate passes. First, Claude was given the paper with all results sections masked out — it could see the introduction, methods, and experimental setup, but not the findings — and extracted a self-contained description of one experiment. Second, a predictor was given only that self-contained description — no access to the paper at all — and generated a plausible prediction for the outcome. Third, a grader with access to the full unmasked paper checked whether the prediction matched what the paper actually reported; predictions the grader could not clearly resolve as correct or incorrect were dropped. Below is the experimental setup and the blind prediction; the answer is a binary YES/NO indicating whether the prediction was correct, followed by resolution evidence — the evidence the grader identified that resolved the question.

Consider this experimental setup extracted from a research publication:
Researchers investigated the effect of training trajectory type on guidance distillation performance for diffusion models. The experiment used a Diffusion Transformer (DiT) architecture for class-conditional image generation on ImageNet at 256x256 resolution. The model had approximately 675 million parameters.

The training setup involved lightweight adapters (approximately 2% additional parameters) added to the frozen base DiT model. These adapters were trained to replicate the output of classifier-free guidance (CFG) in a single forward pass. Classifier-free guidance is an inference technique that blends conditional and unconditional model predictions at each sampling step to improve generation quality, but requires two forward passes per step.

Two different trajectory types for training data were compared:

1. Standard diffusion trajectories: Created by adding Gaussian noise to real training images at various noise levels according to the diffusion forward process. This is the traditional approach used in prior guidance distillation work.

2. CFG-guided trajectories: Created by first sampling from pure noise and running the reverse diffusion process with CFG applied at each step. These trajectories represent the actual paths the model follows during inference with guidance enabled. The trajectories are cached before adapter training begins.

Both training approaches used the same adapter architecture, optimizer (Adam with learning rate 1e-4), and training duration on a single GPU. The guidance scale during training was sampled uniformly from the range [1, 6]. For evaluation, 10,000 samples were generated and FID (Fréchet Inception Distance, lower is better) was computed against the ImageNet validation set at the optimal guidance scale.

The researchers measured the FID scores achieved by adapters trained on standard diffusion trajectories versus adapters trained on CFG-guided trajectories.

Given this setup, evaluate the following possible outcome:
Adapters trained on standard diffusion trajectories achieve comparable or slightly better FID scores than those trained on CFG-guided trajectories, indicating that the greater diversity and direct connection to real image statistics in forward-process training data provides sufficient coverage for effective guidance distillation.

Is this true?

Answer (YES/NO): NO